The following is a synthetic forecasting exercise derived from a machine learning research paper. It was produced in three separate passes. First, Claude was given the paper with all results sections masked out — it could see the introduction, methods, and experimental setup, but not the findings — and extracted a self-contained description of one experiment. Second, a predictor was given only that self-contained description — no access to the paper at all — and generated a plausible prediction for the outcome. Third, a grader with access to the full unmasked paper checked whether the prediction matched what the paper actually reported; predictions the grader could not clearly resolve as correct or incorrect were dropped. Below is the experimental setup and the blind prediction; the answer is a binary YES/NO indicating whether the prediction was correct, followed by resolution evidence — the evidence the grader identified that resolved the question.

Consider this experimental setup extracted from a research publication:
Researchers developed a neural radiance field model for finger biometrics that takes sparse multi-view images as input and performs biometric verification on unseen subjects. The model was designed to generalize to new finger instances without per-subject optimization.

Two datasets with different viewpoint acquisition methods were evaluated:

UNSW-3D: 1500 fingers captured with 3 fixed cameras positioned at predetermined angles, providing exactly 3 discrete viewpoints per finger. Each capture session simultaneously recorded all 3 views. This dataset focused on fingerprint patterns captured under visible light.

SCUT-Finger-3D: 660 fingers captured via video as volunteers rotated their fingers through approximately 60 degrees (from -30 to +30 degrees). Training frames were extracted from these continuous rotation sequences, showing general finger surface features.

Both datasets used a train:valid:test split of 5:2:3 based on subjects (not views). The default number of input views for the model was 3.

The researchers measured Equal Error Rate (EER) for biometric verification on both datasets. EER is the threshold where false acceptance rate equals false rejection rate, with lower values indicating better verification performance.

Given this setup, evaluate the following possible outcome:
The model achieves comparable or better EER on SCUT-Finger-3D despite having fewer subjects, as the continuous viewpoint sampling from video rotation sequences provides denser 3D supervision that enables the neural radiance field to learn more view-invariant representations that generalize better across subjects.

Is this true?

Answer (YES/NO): NO